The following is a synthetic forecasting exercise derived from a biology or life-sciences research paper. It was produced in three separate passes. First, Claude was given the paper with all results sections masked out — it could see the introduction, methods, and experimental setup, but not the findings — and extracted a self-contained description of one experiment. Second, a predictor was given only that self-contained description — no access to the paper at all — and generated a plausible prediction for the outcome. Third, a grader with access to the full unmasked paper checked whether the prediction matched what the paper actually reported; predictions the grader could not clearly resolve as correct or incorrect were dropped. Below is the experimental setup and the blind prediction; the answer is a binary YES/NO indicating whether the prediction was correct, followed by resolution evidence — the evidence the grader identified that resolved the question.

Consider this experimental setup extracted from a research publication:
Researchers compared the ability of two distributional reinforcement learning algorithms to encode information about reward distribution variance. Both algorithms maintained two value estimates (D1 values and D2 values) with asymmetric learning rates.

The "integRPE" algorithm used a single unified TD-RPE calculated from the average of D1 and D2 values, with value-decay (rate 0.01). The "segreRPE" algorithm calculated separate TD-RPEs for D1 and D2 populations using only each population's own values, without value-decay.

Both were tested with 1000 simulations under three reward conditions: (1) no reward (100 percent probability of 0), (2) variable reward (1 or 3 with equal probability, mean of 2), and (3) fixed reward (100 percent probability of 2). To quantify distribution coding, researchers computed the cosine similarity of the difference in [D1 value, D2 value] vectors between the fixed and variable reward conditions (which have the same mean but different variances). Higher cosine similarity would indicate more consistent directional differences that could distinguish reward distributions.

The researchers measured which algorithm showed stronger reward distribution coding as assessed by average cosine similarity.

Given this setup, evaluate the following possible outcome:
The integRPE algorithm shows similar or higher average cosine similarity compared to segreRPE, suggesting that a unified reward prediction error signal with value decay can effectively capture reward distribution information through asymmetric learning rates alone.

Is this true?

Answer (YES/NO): NO